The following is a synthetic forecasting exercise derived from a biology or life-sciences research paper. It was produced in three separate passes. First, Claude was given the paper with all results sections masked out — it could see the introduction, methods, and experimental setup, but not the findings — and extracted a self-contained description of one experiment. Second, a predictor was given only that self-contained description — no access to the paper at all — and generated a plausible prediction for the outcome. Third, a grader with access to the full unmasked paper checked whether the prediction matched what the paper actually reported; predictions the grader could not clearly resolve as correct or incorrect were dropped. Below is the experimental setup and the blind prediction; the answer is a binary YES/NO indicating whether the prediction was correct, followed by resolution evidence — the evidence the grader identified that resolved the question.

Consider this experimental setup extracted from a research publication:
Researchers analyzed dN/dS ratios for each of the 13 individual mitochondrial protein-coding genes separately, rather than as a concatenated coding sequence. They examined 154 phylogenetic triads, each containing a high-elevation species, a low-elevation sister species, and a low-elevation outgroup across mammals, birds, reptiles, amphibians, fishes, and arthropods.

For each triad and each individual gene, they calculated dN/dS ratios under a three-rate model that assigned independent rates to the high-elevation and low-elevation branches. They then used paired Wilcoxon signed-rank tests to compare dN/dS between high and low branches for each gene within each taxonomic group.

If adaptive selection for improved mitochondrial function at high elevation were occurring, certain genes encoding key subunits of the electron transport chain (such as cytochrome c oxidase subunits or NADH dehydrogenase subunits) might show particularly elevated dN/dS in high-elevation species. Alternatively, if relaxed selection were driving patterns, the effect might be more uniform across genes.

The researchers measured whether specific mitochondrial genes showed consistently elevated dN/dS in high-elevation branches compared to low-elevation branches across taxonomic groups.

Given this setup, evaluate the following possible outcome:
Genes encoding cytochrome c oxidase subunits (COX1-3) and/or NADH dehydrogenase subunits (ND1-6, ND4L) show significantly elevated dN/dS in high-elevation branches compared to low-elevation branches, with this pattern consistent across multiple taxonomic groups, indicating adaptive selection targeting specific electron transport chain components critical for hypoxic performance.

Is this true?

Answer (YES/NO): NO